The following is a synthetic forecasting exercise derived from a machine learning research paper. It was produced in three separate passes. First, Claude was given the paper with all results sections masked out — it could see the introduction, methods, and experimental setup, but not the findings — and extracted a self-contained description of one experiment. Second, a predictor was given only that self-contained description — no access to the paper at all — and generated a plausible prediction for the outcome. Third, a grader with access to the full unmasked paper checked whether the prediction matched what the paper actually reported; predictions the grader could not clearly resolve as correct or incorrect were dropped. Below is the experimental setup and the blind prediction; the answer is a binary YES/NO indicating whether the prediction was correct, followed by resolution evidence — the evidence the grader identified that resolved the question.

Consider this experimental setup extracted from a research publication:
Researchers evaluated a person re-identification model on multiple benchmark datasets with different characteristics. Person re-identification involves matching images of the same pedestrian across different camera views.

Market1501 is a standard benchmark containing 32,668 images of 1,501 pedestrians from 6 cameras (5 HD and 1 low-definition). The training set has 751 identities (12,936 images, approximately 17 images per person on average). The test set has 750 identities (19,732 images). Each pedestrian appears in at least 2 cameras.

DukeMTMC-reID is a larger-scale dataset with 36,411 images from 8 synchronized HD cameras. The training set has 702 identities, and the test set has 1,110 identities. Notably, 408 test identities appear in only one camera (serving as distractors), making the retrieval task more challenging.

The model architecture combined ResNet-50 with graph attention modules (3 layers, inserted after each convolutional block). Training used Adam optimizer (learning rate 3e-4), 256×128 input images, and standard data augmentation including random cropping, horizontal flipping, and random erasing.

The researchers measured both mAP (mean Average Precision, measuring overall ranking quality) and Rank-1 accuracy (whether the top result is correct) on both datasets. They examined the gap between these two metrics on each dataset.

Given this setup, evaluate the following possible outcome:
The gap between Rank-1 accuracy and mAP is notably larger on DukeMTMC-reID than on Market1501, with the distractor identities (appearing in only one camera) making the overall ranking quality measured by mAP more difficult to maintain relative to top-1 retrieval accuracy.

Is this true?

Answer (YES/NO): YES